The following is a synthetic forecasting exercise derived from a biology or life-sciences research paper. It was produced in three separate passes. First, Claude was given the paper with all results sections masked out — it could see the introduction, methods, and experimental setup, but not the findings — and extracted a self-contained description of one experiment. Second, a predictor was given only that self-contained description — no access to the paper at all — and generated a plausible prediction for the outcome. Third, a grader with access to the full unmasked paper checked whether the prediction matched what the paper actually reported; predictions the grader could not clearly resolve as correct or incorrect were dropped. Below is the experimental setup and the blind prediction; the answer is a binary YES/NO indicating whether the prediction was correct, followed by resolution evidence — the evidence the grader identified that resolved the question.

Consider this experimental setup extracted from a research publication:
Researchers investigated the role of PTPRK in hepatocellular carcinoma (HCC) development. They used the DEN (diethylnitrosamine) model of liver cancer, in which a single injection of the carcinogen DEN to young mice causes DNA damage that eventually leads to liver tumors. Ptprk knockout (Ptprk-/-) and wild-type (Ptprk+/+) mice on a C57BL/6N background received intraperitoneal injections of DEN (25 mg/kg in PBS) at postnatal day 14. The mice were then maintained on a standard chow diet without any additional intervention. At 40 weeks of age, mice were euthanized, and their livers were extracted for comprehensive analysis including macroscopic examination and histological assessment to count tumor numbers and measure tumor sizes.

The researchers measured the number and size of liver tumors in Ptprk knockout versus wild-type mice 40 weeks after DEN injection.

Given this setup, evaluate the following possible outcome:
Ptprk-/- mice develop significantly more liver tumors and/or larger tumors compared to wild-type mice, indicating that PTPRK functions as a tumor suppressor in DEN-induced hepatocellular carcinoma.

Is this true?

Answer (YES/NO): NO